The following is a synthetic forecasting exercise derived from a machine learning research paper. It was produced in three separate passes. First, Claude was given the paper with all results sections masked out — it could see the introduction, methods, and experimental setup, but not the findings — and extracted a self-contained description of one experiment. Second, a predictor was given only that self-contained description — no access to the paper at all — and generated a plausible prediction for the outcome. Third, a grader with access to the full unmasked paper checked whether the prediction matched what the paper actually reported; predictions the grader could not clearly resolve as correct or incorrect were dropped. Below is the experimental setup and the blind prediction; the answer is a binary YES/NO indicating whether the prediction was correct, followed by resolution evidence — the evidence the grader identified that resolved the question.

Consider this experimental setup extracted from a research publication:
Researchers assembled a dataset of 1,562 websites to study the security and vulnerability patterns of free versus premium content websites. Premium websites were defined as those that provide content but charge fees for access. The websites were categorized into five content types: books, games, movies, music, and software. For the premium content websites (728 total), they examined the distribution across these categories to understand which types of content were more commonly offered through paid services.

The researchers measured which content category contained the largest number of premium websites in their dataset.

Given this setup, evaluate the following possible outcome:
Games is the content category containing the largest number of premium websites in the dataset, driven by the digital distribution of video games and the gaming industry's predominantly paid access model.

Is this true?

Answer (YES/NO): NO